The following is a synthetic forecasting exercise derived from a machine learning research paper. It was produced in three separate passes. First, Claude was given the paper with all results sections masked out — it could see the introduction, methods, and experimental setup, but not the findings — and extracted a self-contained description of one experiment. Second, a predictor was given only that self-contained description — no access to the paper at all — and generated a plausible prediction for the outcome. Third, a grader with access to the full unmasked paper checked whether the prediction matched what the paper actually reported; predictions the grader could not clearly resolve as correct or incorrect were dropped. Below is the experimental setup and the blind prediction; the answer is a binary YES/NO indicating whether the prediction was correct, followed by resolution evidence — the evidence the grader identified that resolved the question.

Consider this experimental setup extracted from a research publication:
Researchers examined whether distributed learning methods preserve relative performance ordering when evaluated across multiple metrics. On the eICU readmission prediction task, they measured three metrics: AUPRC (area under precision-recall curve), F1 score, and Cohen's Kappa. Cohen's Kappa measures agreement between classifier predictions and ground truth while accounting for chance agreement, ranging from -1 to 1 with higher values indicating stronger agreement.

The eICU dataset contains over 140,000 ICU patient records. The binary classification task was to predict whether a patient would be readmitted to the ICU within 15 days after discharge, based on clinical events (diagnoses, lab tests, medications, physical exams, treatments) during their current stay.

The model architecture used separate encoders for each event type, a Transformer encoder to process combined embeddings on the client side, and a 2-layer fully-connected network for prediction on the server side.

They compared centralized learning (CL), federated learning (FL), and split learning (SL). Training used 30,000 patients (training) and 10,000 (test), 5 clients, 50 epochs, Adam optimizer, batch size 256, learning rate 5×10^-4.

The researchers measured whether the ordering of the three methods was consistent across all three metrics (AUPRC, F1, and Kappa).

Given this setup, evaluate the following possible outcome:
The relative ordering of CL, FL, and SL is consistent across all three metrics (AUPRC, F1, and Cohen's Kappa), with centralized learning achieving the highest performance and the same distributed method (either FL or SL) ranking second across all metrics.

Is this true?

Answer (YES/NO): NO